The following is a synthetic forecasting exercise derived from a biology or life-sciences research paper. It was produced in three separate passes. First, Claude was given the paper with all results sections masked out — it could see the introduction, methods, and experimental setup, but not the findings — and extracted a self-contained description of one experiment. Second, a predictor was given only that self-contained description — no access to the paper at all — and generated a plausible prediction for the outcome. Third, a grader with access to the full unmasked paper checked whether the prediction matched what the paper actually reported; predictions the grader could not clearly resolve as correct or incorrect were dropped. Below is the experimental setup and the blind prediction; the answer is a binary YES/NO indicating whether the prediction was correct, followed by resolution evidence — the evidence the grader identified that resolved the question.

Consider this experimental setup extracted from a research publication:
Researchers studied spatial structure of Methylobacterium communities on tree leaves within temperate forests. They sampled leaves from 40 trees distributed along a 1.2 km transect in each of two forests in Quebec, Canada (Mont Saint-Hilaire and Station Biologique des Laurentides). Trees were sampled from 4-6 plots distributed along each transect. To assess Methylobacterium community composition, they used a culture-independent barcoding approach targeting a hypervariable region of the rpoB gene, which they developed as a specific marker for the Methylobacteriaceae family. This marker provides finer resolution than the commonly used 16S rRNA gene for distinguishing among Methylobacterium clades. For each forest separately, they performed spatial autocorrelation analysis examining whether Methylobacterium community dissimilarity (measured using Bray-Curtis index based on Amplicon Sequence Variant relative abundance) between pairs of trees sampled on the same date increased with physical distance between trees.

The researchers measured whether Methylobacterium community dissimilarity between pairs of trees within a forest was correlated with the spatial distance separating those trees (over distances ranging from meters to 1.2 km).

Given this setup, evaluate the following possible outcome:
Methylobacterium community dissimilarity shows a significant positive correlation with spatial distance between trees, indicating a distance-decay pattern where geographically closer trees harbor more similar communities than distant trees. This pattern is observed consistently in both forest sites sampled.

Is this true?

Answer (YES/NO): NO